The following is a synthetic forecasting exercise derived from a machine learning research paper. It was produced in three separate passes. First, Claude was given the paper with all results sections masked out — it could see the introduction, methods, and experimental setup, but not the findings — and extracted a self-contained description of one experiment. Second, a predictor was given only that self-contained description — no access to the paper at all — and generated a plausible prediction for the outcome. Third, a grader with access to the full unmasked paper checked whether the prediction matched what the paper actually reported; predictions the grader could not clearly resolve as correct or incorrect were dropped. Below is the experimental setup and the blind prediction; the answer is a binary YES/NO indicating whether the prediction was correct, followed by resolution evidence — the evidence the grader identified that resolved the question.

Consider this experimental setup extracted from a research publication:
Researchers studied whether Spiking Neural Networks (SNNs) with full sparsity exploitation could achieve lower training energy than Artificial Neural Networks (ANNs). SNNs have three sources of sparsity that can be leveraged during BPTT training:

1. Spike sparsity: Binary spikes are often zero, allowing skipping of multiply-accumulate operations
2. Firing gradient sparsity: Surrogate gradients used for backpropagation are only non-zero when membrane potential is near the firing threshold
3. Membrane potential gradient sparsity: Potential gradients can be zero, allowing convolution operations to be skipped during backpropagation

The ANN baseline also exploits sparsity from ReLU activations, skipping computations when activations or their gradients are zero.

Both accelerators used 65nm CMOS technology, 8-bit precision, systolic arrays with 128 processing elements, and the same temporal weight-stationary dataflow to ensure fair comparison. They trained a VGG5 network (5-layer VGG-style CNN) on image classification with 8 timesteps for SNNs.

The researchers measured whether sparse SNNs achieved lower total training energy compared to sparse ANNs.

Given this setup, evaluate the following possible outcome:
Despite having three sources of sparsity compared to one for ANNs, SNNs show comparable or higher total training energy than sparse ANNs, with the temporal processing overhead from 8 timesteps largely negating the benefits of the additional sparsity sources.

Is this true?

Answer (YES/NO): YES